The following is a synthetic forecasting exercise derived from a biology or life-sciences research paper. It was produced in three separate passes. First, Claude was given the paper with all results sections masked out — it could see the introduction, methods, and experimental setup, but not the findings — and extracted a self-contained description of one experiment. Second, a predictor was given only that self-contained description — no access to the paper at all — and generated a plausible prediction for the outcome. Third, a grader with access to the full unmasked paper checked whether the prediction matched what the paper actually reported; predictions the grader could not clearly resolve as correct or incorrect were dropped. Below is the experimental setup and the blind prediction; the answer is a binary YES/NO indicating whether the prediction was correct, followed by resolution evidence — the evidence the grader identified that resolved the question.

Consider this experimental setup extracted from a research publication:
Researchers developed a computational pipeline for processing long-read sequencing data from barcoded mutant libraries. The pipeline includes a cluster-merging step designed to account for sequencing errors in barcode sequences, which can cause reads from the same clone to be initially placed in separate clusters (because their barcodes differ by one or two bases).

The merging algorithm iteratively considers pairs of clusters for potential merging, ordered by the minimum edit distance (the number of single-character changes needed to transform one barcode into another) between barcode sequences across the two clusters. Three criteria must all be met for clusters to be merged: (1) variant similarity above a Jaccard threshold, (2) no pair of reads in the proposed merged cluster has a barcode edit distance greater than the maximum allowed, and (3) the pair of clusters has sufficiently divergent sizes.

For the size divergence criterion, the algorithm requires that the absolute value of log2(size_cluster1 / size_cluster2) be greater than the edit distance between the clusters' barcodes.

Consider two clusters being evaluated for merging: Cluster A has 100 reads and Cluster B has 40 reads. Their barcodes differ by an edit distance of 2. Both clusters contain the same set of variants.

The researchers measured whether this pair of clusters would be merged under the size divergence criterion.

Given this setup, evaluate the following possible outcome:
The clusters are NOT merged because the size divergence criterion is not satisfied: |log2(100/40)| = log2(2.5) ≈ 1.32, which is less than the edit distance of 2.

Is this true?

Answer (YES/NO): YES